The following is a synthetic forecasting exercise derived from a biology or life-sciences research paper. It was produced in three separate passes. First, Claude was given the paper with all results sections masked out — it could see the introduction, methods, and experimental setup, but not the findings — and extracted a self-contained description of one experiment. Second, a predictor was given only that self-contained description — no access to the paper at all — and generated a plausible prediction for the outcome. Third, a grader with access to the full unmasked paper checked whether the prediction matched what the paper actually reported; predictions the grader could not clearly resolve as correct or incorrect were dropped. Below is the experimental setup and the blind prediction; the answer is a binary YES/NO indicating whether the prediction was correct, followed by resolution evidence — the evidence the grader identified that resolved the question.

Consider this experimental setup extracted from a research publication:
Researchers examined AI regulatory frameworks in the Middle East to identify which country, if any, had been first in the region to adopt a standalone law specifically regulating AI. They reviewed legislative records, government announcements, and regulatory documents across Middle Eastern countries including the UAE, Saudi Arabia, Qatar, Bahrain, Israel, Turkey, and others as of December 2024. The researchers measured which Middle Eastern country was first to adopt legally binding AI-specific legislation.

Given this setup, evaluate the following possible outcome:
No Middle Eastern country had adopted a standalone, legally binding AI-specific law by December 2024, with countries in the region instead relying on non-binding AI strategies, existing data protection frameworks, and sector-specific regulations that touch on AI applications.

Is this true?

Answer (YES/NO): NO